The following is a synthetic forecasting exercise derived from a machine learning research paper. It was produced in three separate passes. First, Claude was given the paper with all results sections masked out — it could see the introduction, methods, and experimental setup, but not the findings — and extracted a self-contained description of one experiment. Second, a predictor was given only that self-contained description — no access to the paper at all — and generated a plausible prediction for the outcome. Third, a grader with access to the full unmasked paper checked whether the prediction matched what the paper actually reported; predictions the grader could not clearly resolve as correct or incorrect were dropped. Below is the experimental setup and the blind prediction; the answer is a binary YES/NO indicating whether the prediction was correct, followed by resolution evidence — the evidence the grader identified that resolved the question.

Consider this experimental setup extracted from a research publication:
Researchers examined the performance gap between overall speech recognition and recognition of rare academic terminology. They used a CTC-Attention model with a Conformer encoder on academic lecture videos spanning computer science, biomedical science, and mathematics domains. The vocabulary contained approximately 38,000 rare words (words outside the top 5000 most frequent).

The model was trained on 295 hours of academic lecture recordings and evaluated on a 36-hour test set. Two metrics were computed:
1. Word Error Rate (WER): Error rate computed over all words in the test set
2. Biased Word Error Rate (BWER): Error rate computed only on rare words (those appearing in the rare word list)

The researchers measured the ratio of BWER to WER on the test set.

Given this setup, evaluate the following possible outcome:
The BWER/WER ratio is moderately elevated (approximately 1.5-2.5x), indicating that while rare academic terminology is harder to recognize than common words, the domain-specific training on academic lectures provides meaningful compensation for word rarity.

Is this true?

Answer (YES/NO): NO